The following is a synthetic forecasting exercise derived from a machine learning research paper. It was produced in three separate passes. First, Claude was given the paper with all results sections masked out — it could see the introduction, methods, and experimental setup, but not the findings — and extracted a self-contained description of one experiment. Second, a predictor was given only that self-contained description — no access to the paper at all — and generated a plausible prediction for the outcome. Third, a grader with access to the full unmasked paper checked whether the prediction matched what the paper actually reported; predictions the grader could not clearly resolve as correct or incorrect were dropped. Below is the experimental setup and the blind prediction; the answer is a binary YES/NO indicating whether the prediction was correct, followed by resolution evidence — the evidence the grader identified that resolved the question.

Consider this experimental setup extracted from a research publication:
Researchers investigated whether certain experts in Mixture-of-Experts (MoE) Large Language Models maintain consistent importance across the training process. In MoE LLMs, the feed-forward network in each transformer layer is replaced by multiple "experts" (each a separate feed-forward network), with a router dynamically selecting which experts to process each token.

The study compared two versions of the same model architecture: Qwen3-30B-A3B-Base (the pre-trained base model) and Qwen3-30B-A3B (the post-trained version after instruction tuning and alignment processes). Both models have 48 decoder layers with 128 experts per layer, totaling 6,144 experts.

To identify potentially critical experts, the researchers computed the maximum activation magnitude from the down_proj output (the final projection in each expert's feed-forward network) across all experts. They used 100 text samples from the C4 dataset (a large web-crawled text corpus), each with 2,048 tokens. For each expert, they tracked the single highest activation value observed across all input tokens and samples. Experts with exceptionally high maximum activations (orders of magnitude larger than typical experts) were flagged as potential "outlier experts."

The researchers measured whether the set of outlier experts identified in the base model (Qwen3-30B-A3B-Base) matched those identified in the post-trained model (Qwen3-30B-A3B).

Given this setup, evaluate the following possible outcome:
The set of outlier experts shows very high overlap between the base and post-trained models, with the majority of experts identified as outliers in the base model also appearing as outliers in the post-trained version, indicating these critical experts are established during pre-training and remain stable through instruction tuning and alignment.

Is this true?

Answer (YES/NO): YES